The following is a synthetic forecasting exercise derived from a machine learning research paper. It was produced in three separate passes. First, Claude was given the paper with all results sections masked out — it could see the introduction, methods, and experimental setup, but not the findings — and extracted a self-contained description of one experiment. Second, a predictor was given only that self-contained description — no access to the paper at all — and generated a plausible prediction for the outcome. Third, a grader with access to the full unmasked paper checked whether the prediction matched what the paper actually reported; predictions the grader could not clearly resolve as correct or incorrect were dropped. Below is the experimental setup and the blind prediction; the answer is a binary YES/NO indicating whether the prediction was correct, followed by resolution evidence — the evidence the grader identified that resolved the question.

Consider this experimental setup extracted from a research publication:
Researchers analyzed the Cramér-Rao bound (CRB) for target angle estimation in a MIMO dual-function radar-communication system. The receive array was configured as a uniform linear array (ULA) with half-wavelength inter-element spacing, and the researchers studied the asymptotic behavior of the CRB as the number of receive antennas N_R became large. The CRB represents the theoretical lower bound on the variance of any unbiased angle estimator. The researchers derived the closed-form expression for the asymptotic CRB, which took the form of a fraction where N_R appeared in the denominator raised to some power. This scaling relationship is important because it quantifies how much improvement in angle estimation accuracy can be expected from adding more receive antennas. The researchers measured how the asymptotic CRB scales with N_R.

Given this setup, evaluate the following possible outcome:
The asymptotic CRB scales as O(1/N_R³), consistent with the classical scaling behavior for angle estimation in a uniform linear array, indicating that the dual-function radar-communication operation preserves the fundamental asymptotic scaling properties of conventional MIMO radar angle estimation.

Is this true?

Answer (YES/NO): YES